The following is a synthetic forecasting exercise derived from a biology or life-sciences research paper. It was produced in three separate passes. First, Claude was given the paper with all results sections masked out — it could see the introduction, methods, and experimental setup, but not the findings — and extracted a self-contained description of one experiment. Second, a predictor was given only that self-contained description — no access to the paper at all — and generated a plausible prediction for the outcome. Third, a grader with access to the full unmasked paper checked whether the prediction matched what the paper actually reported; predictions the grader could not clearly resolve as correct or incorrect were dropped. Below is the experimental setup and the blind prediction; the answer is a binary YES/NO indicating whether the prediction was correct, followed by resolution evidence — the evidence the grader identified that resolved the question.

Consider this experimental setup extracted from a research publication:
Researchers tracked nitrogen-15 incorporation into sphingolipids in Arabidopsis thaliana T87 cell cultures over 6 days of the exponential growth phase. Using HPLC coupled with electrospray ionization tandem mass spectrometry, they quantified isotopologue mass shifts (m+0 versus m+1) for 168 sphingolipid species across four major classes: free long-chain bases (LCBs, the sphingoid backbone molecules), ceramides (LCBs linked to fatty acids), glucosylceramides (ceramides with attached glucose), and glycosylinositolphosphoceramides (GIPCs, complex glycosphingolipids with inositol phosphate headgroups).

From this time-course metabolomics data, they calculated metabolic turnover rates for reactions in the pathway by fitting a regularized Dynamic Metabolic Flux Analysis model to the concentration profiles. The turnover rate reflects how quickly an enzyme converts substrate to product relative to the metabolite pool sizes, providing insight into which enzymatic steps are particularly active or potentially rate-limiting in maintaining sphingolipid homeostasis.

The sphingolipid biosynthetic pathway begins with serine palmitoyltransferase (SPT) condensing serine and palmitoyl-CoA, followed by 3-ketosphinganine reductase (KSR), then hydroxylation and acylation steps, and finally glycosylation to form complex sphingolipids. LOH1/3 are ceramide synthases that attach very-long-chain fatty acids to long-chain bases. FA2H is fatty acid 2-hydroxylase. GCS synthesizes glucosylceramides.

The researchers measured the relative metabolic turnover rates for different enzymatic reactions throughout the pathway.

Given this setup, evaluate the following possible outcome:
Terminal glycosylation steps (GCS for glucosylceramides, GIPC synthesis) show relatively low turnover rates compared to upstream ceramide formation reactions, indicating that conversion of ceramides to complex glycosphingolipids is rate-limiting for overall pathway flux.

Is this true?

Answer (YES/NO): NO